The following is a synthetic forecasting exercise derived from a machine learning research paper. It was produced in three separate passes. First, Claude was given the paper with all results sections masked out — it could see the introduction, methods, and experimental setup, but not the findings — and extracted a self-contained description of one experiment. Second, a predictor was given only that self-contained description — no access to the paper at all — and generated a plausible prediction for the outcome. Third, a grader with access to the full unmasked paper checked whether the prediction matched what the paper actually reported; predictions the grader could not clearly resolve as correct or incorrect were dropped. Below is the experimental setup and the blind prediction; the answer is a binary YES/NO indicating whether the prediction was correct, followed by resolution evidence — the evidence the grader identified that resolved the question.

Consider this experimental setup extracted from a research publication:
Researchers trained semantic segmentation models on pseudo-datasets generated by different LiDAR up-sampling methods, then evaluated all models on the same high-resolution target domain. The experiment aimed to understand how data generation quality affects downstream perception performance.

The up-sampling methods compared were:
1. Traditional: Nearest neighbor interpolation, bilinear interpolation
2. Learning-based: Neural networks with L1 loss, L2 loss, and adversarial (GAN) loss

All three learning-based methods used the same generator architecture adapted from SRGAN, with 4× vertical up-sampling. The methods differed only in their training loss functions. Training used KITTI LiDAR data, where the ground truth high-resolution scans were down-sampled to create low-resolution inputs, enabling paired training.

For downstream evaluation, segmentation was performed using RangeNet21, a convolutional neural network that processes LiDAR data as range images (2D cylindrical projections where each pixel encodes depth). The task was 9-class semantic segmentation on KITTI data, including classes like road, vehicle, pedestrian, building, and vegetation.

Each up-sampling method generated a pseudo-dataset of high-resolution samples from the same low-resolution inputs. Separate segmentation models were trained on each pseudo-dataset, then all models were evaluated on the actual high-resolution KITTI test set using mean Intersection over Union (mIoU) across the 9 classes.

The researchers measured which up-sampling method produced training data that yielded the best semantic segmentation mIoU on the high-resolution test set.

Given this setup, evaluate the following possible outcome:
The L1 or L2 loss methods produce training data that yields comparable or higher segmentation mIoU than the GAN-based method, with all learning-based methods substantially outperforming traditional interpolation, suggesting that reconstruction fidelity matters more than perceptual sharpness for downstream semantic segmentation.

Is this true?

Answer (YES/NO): NO